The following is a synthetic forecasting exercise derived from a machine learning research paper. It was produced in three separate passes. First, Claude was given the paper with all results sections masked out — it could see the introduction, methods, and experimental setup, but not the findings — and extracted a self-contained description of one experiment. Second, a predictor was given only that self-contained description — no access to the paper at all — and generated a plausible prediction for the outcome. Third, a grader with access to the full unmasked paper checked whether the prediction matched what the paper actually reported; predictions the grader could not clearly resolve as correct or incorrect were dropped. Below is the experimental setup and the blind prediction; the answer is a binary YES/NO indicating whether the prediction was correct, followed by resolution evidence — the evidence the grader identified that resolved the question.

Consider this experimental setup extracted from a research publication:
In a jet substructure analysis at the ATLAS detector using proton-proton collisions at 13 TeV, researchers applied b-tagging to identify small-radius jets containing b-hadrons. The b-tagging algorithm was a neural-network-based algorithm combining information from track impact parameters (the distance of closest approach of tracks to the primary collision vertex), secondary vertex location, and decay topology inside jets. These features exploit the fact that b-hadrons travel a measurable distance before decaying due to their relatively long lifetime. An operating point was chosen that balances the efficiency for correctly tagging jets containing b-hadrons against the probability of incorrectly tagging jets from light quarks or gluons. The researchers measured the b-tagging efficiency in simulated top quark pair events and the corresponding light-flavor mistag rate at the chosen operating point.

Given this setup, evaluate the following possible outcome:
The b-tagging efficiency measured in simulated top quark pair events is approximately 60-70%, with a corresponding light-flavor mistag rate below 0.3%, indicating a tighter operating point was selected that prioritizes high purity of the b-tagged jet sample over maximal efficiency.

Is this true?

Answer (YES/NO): NO